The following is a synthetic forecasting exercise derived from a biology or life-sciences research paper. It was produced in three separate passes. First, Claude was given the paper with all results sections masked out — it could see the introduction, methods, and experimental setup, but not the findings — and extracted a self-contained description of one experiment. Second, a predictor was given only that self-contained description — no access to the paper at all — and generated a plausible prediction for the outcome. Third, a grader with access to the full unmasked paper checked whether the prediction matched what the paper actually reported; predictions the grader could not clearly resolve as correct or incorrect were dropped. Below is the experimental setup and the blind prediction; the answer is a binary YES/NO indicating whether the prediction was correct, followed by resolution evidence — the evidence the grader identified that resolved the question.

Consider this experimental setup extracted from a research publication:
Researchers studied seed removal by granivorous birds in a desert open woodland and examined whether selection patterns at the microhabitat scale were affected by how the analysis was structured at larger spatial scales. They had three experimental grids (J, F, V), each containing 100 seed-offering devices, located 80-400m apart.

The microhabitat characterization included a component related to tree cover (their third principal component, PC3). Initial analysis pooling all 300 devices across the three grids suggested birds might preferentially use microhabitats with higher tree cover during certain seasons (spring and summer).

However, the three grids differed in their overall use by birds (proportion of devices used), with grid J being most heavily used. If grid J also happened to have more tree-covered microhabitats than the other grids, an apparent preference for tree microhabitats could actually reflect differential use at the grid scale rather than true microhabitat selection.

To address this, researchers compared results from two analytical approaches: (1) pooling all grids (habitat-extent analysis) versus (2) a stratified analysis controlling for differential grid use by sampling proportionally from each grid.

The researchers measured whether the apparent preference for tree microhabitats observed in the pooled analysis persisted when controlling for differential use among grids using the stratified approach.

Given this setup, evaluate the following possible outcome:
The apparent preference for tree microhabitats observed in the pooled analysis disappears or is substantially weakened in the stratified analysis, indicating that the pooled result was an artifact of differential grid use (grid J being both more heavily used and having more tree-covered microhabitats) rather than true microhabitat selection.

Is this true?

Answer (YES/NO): YES